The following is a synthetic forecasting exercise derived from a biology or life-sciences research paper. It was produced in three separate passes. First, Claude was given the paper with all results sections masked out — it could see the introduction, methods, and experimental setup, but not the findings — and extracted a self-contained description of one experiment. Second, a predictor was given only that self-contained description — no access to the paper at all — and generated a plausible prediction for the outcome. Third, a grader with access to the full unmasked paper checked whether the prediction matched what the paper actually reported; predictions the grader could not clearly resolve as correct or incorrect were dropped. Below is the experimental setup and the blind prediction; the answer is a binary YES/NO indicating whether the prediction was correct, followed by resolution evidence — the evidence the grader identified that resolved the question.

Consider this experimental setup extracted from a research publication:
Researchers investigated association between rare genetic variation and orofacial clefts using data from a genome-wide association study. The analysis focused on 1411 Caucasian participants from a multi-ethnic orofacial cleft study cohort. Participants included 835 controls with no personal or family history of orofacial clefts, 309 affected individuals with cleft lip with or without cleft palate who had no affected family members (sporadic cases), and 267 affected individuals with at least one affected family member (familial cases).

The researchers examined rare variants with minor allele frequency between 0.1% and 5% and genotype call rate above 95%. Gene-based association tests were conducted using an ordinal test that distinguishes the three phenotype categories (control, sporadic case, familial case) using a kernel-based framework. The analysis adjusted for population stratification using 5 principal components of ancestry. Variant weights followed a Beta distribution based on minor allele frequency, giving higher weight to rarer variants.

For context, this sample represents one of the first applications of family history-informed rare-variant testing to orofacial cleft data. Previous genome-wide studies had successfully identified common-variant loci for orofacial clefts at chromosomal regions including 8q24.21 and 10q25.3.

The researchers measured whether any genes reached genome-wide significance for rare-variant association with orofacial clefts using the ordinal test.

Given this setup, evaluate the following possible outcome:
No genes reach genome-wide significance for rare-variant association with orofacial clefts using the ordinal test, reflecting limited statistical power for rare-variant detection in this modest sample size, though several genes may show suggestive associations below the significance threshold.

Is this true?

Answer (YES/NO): YES